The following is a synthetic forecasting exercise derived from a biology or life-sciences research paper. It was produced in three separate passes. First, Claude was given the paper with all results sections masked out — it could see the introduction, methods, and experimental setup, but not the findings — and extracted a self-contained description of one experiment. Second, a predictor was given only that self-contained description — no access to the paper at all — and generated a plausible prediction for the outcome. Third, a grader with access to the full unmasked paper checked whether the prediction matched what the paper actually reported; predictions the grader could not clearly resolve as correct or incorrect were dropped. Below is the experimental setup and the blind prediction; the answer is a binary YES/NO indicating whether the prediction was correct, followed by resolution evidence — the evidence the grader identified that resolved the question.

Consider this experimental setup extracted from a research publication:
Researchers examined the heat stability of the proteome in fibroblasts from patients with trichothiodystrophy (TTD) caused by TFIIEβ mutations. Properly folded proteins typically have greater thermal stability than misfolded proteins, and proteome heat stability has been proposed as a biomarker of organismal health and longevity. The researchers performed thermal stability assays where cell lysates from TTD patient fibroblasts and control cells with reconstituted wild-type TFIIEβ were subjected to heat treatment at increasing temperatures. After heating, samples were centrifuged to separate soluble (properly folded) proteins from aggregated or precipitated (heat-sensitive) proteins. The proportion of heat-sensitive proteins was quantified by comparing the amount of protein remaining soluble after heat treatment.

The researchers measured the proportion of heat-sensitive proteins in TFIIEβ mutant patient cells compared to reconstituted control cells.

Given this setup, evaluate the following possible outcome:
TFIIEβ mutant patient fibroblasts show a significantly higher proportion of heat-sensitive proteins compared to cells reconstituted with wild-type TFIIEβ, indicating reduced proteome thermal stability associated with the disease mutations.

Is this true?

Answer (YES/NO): YES